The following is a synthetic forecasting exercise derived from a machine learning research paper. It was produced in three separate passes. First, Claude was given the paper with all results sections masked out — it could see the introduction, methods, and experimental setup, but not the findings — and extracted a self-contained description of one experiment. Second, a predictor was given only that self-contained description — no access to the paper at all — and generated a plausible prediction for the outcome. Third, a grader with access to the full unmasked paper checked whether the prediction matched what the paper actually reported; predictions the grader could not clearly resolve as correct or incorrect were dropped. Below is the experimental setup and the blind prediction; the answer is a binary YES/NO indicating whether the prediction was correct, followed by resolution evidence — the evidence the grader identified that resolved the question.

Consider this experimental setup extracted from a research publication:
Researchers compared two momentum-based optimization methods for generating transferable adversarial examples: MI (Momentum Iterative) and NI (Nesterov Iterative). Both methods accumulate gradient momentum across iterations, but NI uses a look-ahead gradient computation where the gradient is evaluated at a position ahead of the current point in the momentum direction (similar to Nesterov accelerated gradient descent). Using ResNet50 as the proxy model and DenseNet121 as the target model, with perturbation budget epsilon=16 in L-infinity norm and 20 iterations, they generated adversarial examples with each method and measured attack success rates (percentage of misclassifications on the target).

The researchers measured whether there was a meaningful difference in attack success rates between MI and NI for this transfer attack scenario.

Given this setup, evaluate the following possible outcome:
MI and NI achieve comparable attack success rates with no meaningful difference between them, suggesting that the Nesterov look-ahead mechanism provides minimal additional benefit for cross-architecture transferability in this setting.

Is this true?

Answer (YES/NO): YES